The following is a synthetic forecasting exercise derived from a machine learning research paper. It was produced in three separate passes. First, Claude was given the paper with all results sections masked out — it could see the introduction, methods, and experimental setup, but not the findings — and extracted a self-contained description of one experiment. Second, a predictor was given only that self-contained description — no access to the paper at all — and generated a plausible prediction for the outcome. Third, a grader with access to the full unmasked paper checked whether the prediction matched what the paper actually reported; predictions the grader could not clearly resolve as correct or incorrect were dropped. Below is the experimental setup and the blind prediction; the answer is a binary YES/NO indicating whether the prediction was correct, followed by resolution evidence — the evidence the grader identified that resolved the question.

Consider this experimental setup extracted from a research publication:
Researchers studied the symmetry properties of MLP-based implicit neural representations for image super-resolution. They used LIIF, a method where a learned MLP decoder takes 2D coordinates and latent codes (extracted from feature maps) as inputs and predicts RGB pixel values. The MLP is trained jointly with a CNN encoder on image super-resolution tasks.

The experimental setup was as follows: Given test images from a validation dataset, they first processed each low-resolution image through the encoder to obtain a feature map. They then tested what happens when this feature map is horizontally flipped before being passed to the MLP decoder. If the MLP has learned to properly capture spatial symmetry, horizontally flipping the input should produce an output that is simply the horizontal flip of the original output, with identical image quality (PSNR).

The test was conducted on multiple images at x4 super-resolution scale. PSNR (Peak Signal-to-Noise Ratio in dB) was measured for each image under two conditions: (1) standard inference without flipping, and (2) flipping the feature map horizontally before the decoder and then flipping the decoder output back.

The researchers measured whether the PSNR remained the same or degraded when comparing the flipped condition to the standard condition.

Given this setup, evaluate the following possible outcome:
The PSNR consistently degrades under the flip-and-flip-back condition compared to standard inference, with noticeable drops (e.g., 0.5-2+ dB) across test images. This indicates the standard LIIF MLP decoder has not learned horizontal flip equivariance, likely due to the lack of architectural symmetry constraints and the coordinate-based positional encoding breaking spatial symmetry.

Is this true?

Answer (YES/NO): YES